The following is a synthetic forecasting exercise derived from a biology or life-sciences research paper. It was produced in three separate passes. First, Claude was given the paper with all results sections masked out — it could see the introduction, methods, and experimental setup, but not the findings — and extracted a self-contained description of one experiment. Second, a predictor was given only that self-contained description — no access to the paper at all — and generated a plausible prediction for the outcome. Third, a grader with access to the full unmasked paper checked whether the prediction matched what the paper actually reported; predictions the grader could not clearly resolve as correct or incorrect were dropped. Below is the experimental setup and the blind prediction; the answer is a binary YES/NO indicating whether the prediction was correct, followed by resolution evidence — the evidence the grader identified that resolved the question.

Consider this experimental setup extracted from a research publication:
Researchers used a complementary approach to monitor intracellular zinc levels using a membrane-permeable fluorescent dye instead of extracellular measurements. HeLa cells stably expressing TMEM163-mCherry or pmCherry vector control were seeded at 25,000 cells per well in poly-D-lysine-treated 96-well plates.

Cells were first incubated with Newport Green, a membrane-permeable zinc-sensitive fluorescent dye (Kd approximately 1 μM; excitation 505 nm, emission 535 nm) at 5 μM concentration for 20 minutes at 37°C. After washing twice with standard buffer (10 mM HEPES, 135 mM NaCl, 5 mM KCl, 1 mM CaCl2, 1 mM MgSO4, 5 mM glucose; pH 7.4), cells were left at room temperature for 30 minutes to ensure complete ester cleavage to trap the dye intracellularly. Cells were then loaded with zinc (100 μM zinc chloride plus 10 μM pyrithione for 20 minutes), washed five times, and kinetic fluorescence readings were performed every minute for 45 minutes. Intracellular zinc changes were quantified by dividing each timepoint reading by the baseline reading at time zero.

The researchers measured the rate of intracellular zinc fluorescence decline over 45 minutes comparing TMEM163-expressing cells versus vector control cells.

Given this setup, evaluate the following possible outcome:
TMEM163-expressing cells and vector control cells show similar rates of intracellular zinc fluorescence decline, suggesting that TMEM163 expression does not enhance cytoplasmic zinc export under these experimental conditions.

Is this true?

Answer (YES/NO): NO